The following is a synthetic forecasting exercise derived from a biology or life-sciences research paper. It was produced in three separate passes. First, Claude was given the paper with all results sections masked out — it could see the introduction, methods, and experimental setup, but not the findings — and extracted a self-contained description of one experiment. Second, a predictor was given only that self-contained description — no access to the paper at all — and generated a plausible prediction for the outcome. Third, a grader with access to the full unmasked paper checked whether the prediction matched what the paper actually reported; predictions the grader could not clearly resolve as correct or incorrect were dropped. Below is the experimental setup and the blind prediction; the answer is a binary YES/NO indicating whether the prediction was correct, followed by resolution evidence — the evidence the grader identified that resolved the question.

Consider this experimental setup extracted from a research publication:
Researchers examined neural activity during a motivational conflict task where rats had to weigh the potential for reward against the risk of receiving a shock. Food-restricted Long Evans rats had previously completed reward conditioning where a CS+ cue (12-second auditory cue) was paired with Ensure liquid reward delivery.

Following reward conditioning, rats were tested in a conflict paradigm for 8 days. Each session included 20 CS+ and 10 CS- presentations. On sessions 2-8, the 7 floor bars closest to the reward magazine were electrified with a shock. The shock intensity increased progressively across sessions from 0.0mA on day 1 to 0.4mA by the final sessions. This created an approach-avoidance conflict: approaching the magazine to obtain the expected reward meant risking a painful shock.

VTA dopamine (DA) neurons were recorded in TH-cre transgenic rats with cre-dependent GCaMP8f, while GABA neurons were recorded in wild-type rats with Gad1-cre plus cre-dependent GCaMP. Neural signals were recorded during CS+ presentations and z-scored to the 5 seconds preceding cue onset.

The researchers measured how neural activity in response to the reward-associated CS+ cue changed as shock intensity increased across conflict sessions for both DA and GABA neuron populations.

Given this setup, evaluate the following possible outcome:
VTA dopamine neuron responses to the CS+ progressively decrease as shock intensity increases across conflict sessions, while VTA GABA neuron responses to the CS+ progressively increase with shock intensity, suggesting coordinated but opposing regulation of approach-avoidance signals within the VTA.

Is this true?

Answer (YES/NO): NO